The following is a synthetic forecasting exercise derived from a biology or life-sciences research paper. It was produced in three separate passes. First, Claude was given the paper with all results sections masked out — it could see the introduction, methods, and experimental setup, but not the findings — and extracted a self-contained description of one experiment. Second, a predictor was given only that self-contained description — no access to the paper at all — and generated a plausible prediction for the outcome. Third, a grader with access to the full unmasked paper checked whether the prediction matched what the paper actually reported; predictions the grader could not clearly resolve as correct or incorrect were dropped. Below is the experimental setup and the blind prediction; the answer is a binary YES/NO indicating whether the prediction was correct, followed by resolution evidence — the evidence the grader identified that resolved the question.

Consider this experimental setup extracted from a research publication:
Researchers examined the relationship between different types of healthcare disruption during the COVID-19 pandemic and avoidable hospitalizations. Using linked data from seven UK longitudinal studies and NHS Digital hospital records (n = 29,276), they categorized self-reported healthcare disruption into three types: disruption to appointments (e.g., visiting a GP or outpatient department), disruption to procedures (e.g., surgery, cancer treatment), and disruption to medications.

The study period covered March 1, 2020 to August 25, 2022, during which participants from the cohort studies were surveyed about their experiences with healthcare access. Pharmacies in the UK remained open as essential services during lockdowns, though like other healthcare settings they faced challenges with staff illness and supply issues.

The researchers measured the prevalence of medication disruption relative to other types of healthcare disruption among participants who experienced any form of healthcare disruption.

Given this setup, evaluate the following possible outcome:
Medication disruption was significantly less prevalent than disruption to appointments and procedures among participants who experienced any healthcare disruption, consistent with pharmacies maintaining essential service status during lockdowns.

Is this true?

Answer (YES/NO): YES